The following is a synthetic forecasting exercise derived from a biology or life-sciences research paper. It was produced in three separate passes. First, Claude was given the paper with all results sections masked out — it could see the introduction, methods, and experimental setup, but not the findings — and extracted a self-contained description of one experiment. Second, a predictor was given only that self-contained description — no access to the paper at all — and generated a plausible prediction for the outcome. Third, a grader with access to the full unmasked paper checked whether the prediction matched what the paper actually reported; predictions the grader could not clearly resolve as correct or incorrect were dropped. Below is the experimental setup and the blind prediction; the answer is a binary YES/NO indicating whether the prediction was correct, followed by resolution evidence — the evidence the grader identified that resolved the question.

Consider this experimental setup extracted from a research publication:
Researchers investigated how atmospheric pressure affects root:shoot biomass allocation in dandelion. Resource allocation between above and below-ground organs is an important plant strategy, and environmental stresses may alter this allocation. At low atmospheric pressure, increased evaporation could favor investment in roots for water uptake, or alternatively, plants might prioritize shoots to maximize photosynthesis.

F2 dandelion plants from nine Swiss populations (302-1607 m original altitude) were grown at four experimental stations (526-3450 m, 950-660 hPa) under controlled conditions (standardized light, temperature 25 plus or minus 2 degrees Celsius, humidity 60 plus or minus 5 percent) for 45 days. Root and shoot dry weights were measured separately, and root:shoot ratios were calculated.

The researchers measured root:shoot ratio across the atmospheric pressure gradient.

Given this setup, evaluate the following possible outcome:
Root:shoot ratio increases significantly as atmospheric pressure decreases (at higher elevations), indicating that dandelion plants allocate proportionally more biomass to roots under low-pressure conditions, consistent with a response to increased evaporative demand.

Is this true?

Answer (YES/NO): NO